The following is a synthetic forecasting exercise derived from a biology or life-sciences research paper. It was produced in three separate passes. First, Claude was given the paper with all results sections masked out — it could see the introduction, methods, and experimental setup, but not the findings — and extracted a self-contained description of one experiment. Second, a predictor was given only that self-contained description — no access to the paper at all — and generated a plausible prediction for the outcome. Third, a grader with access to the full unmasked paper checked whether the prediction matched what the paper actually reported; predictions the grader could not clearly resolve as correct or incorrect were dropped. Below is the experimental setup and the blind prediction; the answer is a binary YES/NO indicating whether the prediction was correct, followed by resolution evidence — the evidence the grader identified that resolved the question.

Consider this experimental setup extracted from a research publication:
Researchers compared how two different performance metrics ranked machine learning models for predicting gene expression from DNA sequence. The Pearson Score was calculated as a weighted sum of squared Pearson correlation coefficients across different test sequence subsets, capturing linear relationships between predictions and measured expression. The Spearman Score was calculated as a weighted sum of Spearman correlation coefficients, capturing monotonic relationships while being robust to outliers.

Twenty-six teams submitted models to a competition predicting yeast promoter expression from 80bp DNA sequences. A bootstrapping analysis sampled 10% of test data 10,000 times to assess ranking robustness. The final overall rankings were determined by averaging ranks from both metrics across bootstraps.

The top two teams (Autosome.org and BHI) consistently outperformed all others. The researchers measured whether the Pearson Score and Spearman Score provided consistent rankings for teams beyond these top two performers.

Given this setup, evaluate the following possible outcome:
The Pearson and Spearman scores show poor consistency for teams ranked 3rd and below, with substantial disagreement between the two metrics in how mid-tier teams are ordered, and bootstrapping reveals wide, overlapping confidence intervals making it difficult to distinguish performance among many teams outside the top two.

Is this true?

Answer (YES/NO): NO